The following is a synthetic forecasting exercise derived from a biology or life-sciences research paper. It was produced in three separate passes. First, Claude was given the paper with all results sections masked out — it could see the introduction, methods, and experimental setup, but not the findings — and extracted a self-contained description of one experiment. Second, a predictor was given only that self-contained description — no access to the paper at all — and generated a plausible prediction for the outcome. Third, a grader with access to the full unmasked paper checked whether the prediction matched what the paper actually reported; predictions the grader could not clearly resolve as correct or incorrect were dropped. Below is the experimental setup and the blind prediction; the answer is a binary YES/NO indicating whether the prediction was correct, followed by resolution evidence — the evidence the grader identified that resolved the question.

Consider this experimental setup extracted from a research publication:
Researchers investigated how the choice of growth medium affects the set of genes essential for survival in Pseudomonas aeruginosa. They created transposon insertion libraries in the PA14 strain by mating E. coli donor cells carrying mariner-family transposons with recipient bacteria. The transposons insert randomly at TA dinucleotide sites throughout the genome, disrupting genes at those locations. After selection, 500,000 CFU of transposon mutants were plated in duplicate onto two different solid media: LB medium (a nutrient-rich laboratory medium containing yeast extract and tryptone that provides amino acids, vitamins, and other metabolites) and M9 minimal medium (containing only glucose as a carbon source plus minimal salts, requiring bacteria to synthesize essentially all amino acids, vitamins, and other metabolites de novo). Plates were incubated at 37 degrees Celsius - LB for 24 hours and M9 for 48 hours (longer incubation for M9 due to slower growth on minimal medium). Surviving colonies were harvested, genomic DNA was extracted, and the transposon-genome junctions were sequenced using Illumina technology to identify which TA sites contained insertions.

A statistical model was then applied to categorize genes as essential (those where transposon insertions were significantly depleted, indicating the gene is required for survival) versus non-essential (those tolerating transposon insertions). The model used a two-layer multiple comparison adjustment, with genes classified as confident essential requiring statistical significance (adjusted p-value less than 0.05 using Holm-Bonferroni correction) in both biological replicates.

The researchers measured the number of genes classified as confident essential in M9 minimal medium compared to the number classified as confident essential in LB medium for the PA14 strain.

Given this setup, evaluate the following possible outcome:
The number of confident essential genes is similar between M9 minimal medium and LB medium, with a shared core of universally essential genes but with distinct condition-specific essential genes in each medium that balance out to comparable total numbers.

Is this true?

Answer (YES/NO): NO